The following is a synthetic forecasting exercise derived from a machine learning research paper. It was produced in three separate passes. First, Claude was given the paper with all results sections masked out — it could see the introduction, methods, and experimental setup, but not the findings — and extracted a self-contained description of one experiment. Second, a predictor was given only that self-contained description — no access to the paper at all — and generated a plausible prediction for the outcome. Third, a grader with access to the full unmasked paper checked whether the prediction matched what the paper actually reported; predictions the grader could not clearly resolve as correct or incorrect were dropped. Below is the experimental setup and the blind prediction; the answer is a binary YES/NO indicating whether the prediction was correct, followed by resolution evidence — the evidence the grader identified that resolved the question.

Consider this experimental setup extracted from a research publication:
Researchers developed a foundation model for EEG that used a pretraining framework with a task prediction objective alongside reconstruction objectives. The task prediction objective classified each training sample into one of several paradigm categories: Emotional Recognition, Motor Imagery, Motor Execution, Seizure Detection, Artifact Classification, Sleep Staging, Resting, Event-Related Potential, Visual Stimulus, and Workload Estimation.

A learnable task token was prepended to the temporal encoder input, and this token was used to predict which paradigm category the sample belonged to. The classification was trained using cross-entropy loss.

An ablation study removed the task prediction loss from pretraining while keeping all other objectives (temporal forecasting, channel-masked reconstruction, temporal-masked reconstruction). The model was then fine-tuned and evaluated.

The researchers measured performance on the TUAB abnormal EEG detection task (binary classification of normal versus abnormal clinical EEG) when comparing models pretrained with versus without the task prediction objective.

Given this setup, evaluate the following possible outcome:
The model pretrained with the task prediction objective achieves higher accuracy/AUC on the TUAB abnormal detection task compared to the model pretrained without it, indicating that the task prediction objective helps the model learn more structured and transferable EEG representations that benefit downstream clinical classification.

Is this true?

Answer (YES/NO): NO